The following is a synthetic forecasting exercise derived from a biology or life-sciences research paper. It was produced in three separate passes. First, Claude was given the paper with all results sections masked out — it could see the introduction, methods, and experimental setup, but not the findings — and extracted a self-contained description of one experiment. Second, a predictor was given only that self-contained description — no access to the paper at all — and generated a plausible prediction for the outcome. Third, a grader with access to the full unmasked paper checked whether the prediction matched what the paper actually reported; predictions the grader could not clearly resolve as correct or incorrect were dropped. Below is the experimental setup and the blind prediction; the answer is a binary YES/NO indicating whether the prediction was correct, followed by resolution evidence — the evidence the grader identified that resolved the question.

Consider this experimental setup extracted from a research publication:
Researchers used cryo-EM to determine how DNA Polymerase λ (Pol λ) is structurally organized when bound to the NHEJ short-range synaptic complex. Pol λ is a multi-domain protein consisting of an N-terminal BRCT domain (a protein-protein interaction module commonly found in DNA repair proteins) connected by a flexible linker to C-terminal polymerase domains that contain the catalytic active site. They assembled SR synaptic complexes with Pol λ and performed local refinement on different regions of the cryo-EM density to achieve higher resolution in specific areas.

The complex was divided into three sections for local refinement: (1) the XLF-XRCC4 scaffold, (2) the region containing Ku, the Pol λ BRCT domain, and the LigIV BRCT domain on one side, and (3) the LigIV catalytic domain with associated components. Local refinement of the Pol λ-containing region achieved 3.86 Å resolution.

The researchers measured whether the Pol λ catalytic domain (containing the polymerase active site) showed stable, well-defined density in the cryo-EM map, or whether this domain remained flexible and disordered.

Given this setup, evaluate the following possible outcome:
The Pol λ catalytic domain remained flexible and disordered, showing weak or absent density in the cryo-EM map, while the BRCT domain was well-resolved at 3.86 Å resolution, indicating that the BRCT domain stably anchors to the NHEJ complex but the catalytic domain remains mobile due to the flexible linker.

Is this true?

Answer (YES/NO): YES